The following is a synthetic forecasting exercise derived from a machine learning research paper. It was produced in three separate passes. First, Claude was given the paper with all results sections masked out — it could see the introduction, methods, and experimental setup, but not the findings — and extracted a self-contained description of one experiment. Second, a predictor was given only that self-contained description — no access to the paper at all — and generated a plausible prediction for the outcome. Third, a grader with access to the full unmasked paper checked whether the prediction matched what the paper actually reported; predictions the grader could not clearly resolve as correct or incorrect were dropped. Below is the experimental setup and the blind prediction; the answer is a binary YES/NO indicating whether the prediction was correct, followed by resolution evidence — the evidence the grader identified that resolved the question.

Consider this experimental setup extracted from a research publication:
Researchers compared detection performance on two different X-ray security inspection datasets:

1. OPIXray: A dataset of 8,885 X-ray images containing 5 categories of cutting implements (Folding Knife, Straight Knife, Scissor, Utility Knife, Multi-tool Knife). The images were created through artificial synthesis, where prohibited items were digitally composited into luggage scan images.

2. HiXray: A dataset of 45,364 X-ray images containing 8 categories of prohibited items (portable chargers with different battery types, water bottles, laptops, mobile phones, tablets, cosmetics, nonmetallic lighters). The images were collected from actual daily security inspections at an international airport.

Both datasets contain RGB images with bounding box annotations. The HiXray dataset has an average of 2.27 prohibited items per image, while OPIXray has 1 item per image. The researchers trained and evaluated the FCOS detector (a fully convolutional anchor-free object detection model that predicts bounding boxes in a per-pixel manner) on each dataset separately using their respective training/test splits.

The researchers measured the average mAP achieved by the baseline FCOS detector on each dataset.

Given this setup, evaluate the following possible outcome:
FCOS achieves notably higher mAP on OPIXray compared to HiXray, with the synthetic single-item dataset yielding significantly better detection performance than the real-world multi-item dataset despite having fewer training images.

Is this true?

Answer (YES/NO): YES